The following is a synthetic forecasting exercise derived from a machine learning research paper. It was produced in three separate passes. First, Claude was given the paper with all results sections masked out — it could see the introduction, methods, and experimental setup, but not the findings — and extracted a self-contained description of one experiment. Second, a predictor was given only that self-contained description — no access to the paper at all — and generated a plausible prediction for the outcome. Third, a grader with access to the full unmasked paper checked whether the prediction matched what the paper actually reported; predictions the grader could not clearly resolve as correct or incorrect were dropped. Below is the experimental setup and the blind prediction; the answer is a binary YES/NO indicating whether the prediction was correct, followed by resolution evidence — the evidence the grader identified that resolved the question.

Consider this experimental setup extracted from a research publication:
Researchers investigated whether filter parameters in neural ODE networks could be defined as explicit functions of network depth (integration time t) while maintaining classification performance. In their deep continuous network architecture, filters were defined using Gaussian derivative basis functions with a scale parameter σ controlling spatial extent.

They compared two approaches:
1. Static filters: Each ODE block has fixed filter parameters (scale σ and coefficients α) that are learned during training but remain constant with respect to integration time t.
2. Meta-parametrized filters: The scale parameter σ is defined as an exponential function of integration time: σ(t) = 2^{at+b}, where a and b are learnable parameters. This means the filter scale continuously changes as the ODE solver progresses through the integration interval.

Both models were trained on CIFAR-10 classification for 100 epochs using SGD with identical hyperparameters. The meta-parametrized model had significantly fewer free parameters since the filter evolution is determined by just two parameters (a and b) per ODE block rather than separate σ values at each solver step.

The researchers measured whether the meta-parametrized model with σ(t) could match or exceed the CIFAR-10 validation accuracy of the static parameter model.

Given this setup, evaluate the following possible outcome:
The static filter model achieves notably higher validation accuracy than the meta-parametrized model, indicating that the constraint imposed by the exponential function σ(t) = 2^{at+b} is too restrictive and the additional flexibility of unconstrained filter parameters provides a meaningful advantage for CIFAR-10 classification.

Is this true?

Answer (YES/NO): NO